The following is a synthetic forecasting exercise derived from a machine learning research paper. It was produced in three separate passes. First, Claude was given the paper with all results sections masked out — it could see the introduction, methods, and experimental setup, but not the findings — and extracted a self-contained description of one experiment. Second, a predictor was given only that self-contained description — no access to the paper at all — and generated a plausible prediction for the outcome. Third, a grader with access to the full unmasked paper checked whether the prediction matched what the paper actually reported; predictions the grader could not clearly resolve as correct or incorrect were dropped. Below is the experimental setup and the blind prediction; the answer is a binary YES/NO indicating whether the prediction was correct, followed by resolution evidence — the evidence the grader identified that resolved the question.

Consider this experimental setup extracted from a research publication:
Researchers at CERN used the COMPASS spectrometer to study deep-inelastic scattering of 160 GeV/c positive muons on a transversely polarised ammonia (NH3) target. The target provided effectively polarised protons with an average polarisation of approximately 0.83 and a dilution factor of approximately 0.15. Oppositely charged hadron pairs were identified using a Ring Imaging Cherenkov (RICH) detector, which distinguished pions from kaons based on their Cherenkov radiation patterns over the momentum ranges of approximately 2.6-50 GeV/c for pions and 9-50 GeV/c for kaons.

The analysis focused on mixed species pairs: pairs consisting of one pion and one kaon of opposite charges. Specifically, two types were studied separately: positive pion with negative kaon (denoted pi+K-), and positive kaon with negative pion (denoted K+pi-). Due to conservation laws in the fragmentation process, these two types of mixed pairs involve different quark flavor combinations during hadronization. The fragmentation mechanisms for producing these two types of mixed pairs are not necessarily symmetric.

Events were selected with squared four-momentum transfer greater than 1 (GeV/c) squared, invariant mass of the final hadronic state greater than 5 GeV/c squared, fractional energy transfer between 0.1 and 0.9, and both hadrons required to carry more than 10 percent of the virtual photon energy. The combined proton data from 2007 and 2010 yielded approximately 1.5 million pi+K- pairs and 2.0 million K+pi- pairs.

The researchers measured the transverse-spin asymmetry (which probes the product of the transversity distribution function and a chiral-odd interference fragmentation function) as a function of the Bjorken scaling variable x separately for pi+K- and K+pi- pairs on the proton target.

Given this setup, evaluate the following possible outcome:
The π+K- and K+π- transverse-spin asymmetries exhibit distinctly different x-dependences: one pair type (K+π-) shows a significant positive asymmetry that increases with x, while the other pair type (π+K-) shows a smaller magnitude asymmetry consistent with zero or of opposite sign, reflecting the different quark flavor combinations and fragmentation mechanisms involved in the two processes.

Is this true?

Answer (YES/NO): NO